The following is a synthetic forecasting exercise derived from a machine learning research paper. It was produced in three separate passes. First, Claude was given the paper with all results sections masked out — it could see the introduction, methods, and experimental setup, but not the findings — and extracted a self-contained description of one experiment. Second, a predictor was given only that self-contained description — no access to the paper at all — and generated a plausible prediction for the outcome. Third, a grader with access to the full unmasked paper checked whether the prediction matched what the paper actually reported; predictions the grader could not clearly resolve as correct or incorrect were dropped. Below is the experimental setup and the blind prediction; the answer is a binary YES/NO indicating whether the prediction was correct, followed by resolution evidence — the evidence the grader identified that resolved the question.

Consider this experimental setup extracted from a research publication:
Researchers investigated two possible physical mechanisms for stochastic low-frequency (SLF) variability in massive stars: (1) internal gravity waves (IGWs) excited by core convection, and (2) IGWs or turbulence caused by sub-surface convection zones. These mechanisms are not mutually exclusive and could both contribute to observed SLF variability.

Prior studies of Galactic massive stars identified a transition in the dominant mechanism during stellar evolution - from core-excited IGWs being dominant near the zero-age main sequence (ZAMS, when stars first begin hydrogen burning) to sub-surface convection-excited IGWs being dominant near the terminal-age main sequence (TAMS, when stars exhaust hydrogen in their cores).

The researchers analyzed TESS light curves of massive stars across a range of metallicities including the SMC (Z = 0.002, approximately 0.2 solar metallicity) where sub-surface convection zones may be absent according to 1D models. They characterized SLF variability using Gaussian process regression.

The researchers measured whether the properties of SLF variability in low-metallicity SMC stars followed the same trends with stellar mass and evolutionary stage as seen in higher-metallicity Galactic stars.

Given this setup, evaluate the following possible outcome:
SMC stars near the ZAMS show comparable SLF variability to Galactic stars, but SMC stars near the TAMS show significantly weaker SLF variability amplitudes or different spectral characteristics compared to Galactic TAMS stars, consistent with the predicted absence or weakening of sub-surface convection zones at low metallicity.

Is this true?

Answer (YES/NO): NO